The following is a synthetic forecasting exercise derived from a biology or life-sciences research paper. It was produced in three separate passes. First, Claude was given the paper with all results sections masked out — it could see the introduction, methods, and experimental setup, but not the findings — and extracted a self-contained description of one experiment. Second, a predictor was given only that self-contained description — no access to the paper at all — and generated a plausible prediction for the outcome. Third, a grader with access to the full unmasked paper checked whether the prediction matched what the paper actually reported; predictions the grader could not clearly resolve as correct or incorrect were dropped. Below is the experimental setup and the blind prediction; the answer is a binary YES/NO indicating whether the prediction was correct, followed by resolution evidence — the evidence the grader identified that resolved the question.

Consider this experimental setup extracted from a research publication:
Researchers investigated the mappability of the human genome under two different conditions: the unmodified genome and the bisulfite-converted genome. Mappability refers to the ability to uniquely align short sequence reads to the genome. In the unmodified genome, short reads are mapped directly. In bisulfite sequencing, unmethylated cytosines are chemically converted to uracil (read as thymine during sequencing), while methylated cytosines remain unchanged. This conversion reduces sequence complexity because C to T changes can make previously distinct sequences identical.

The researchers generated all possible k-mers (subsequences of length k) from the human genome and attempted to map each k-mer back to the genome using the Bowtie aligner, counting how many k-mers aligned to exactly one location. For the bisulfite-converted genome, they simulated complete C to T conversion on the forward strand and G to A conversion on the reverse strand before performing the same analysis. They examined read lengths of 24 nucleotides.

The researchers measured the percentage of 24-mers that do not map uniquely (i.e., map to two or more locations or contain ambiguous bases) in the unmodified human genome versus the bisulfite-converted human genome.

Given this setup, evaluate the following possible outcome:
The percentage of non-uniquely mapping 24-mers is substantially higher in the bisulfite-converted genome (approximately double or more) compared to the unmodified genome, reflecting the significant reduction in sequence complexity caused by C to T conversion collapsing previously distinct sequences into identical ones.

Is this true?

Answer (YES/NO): YES